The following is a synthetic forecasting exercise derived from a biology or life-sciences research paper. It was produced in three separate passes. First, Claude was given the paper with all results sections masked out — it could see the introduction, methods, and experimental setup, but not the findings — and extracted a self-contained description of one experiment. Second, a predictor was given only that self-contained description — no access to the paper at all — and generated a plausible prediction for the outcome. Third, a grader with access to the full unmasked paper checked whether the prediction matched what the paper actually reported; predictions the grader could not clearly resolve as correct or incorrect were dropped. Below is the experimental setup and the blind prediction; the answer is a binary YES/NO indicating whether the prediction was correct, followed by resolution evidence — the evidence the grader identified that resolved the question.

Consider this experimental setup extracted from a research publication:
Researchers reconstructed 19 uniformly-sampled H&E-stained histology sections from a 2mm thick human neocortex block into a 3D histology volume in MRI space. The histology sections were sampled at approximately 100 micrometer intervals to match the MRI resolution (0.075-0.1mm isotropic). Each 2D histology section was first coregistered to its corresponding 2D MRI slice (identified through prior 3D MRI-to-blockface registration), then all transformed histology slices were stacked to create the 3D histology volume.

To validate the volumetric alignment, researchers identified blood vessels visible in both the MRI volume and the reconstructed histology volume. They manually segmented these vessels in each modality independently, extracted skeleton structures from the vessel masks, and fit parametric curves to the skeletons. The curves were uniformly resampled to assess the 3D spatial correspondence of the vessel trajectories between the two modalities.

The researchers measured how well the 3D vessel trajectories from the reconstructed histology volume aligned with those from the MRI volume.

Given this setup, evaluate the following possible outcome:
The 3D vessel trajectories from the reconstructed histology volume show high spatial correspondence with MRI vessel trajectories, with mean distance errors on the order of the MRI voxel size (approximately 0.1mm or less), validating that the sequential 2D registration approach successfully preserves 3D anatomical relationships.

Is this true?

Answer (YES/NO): YES